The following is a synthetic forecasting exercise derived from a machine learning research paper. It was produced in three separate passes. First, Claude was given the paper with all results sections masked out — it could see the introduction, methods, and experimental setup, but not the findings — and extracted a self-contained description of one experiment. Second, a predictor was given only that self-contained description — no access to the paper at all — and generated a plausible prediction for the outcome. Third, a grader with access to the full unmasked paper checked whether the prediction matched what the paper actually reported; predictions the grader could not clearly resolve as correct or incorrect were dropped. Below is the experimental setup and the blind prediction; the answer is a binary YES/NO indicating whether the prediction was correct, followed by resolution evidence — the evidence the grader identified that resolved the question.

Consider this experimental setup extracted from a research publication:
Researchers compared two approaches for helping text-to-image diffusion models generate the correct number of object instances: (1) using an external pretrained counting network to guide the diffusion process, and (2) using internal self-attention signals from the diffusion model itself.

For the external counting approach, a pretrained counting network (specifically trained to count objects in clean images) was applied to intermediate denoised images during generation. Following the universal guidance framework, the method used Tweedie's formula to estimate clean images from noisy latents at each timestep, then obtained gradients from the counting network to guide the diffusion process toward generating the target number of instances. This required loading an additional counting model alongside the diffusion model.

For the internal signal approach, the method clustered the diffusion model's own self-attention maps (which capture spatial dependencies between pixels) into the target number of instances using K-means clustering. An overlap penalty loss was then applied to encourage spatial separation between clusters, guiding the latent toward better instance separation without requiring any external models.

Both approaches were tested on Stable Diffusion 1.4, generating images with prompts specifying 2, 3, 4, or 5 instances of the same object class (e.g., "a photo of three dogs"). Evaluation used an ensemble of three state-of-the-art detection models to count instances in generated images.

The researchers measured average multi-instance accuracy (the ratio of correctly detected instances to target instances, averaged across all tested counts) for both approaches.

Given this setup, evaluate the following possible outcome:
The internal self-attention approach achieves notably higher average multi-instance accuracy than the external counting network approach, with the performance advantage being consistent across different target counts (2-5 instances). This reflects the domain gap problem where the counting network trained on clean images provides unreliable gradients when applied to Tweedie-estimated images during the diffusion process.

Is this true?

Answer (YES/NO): YES